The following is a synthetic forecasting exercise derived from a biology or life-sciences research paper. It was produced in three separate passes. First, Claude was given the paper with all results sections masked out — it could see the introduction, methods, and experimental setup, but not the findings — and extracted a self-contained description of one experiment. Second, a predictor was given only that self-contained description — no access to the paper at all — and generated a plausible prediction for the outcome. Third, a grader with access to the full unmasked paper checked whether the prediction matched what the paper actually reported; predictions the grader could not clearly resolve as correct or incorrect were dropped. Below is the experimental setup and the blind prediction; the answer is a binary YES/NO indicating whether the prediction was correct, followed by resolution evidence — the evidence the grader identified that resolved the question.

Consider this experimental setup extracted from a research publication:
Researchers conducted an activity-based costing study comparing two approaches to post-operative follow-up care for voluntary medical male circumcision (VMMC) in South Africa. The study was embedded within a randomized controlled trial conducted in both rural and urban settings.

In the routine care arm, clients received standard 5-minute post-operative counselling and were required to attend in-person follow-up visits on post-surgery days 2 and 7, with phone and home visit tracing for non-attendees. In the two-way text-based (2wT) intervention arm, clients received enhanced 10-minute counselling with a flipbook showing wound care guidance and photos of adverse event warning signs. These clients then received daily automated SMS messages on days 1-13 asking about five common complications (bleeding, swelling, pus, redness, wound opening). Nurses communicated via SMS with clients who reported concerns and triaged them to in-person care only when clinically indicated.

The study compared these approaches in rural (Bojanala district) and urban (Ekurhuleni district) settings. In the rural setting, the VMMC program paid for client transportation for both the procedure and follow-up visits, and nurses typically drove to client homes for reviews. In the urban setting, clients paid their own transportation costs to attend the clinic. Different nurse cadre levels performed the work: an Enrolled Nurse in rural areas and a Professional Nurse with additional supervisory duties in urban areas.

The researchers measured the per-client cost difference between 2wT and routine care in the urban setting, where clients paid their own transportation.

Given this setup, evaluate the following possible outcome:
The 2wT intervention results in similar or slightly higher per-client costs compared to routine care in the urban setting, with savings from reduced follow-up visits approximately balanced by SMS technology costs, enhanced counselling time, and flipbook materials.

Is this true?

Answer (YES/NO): YES